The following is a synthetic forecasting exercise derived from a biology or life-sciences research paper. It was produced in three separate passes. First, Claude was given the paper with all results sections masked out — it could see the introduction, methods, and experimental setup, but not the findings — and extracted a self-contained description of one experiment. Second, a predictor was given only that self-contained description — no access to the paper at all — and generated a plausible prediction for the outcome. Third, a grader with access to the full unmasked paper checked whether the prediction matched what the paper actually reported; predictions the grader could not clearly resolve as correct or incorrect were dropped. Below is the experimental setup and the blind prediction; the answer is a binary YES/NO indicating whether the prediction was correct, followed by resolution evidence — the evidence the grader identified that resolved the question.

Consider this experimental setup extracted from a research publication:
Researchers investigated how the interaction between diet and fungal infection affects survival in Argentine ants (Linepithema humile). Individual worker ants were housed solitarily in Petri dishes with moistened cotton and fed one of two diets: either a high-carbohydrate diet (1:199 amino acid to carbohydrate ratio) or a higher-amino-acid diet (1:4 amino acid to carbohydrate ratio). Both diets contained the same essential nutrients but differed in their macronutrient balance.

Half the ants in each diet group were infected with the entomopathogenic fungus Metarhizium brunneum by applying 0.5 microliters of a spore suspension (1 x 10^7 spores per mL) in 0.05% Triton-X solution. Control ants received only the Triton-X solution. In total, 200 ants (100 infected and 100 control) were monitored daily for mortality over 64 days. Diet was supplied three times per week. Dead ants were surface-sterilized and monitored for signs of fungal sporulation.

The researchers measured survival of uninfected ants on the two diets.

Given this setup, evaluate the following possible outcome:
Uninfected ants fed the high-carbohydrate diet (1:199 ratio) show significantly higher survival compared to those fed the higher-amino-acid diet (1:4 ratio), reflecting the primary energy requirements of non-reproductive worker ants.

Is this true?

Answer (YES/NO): YES